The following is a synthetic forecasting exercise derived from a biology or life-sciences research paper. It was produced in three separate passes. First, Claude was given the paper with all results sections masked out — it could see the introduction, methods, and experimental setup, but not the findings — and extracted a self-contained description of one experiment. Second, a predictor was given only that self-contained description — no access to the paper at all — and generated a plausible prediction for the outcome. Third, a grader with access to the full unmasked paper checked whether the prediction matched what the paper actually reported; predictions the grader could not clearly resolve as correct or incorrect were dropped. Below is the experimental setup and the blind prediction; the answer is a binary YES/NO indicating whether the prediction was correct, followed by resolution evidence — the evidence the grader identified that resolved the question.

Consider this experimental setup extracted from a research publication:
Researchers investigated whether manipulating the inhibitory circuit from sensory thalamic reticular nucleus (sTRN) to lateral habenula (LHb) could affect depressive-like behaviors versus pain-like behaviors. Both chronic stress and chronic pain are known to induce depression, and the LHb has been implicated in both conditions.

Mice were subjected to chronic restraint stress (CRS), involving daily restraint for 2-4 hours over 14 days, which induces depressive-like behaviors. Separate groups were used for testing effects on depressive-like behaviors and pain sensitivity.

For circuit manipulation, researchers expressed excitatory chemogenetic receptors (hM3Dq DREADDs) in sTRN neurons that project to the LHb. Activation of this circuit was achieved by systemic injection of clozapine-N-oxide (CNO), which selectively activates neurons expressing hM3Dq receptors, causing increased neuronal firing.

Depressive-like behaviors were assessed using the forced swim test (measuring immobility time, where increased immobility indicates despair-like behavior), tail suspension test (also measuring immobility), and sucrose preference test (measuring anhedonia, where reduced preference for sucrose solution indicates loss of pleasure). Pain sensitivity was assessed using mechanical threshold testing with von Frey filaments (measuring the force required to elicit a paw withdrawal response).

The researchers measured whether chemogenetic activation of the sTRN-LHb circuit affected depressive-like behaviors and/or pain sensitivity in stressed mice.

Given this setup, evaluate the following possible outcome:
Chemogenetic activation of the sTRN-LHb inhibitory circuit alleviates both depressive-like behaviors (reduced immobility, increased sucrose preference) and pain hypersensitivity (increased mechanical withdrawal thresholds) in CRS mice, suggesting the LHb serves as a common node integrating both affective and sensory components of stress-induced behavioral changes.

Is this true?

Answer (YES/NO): NO